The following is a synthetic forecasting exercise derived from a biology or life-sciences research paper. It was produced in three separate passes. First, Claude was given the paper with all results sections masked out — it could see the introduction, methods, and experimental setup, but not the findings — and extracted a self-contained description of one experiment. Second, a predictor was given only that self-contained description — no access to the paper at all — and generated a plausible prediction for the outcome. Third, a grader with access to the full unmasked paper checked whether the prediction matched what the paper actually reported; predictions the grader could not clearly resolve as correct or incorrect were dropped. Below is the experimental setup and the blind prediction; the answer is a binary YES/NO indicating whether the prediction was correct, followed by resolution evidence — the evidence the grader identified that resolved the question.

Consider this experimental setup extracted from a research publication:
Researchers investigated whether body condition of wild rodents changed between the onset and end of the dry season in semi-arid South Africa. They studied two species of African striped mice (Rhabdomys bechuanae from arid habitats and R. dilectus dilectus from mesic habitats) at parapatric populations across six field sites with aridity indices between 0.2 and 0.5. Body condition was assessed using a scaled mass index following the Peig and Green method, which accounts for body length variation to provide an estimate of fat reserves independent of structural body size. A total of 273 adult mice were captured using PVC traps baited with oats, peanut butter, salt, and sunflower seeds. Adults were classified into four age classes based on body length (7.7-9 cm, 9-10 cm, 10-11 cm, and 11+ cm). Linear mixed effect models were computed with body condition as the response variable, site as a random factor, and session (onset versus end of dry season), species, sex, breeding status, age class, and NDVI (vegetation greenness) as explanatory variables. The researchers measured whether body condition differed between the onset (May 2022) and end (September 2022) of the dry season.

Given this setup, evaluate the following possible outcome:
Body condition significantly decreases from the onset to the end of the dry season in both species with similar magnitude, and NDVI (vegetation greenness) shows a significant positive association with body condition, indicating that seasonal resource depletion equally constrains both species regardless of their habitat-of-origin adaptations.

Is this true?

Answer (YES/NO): NO